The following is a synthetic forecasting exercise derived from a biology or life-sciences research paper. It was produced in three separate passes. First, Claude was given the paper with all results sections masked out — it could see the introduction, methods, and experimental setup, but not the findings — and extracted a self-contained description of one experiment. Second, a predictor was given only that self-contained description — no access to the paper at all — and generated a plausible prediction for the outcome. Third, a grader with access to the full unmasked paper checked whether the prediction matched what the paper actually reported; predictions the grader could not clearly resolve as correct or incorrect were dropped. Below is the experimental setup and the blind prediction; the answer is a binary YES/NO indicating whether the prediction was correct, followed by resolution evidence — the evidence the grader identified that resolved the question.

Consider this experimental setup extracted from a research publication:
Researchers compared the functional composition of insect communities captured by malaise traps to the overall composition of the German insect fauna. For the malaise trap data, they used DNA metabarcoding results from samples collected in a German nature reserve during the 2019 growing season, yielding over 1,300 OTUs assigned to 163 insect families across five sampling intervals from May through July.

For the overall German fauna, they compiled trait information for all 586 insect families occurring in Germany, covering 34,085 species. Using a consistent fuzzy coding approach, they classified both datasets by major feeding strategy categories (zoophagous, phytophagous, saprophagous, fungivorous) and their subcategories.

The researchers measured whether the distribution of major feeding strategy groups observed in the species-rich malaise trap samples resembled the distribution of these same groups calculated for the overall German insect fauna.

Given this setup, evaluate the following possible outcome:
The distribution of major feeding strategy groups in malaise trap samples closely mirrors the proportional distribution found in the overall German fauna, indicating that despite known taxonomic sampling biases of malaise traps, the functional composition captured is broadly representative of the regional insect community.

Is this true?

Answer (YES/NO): YES